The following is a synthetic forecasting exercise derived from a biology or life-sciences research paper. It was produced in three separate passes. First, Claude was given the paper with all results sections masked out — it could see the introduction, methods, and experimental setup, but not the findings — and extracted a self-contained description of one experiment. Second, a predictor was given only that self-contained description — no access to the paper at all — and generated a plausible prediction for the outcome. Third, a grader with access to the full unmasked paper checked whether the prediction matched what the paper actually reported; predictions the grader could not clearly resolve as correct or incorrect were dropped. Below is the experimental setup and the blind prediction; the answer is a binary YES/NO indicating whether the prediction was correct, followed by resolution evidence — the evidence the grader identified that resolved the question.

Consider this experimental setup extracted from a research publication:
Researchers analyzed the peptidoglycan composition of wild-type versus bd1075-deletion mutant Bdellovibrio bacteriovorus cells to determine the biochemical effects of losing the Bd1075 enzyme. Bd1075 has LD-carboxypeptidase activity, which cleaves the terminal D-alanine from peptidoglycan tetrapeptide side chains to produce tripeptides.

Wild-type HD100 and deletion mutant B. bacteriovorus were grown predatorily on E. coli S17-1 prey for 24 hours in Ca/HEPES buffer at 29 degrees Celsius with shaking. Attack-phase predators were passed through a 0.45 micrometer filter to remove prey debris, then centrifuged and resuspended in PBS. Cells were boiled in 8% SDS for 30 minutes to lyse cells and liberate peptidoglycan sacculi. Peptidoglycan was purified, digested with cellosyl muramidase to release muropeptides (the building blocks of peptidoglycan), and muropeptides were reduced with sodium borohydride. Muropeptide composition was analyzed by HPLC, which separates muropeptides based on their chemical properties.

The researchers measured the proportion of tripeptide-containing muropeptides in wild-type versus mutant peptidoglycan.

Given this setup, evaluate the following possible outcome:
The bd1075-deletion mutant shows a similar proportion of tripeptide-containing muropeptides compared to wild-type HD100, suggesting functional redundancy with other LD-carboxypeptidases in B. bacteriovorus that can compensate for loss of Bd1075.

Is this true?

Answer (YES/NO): NO